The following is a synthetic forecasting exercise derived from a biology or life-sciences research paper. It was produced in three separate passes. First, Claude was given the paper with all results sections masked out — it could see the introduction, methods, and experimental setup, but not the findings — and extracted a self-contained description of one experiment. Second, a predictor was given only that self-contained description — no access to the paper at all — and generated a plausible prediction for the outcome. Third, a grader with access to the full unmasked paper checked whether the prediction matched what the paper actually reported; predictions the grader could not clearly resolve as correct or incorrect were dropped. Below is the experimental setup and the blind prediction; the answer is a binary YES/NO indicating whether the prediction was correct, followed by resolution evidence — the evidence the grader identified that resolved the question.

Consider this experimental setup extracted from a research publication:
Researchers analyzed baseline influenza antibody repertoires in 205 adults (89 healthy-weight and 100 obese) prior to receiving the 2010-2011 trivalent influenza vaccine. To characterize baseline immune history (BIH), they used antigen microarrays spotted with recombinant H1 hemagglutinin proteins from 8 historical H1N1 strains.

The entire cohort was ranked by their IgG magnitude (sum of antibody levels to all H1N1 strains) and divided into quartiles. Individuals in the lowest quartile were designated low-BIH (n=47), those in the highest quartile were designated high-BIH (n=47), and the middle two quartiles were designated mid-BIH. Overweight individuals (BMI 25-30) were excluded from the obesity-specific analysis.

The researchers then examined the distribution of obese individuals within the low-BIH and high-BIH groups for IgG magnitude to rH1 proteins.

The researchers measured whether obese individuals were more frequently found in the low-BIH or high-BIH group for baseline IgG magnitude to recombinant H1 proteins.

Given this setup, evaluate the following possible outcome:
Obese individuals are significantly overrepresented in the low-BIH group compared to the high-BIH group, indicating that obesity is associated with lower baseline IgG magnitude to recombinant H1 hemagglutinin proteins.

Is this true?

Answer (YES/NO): YES